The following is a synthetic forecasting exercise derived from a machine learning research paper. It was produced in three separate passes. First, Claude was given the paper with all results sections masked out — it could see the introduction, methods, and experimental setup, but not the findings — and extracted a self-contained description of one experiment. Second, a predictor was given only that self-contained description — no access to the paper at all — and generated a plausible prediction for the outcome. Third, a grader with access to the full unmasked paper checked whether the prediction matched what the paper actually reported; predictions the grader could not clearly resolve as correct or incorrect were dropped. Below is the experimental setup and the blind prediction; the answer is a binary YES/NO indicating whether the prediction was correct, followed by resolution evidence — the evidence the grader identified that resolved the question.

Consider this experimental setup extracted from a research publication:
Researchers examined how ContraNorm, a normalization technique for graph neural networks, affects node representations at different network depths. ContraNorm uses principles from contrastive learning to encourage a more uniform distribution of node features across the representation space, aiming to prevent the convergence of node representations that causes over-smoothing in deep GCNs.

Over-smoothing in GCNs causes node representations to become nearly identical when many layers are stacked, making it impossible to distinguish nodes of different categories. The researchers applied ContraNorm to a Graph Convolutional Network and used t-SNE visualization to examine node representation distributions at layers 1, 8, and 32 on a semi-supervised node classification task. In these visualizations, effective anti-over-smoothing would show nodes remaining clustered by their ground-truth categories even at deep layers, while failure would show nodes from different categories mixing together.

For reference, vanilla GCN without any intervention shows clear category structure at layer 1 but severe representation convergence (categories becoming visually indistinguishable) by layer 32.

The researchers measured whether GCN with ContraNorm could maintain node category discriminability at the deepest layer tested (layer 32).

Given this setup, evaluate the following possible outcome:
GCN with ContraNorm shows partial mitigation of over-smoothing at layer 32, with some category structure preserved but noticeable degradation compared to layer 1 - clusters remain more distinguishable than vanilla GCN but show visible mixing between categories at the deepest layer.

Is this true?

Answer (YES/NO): NO